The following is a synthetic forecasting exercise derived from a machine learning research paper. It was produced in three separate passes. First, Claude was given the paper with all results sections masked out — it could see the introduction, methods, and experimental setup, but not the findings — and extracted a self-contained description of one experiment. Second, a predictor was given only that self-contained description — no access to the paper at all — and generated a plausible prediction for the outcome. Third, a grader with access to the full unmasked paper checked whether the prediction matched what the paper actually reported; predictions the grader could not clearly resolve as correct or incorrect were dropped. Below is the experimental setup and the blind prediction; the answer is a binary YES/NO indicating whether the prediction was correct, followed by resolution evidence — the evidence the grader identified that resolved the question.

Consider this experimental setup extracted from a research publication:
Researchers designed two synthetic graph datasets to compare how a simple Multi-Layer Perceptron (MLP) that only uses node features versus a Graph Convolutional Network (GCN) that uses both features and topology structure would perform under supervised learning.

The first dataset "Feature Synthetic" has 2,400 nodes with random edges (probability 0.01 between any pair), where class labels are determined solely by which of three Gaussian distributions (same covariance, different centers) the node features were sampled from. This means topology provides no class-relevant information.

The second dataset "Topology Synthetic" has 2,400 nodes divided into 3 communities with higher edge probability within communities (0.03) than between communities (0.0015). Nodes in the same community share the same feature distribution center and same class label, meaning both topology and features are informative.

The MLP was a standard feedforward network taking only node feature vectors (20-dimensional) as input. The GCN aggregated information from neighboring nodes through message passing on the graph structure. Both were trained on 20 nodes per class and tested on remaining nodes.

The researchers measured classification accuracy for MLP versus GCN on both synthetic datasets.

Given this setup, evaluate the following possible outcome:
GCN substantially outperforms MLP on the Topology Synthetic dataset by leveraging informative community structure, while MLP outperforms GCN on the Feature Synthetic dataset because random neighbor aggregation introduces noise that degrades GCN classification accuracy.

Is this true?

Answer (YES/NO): YES